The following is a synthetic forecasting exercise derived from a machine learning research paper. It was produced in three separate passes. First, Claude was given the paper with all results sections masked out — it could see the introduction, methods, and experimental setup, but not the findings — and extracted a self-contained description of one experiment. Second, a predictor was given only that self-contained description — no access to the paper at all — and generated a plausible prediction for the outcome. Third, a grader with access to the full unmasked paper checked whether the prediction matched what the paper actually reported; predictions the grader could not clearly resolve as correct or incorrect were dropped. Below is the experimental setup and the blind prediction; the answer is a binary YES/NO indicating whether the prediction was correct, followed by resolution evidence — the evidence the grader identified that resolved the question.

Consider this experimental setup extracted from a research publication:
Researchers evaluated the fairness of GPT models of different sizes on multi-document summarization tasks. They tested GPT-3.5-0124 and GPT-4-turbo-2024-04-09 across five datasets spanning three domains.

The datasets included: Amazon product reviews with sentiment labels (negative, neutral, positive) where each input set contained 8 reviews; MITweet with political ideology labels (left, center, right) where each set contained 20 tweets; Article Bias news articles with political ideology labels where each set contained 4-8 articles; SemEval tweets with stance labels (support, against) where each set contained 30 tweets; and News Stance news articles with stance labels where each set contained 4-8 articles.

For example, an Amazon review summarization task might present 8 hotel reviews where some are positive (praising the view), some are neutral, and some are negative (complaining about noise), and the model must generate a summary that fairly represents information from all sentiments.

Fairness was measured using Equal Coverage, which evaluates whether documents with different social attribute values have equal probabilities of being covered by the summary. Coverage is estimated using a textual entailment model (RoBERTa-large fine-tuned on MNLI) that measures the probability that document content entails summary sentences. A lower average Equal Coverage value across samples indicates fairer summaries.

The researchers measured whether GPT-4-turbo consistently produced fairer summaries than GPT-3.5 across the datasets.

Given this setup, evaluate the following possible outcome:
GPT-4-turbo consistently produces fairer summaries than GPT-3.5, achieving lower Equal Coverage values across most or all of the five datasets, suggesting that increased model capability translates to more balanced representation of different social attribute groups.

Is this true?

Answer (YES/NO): NO